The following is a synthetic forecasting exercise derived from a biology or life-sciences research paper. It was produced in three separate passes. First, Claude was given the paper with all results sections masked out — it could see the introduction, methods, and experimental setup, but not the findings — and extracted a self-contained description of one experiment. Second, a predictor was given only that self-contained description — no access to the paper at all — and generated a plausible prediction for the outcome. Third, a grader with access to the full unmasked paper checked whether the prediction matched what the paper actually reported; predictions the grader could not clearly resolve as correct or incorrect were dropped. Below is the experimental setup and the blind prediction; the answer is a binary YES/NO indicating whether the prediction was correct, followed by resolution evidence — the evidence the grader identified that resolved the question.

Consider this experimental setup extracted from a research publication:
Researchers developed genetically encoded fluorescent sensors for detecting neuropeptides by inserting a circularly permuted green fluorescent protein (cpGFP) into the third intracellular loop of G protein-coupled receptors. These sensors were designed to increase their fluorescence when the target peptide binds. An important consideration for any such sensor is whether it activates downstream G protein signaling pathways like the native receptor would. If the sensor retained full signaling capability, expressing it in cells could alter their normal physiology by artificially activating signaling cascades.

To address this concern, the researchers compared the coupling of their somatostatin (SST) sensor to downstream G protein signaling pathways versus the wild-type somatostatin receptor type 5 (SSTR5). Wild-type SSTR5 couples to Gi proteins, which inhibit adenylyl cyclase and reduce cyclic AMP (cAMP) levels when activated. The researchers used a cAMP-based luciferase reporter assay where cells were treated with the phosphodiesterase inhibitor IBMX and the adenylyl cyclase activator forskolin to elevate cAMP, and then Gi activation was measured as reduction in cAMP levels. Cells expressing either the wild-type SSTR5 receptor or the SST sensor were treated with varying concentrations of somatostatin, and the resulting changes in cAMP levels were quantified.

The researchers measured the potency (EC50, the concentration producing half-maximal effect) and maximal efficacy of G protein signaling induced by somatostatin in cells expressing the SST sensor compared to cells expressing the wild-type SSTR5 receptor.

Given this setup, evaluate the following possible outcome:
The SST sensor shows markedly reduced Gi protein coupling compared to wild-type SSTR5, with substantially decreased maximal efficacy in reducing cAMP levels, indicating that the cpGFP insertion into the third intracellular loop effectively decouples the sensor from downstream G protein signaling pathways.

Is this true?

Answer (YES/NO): YES